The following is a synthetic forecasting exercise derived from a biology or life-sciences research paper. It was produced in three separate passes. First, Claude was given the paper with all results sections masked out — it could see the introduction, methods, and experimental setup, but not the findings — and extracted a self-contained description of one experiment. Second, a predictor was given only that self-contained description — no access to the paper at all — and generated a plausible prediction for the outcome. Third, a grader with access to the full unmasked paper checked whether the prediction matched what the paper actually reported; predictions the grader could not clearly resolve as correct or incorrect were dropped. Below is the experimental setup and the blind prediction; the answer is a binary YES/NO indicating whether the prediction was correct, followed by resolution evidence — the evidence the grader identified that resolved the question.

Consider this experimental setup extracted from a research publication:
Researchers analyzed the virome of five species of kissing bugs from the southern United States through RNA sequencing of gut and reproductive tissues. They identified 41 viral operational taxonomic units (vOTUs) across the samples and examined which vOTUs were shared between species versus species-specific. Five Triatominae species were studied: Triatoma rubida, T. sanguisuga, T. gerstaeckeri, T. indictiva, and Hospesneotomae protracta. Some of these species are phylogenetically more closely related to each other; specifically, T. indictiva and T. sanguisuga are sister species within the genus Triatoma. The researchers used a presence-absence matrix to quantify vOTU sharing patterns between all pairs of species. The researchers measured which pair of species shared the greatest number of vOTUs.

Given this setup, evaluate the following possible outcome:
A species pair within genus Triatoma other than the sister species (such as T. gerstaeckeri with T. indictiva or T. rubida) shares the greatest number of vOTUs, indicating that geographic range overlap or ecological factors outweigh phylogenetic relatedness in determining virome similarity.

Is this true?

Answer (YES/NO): NO